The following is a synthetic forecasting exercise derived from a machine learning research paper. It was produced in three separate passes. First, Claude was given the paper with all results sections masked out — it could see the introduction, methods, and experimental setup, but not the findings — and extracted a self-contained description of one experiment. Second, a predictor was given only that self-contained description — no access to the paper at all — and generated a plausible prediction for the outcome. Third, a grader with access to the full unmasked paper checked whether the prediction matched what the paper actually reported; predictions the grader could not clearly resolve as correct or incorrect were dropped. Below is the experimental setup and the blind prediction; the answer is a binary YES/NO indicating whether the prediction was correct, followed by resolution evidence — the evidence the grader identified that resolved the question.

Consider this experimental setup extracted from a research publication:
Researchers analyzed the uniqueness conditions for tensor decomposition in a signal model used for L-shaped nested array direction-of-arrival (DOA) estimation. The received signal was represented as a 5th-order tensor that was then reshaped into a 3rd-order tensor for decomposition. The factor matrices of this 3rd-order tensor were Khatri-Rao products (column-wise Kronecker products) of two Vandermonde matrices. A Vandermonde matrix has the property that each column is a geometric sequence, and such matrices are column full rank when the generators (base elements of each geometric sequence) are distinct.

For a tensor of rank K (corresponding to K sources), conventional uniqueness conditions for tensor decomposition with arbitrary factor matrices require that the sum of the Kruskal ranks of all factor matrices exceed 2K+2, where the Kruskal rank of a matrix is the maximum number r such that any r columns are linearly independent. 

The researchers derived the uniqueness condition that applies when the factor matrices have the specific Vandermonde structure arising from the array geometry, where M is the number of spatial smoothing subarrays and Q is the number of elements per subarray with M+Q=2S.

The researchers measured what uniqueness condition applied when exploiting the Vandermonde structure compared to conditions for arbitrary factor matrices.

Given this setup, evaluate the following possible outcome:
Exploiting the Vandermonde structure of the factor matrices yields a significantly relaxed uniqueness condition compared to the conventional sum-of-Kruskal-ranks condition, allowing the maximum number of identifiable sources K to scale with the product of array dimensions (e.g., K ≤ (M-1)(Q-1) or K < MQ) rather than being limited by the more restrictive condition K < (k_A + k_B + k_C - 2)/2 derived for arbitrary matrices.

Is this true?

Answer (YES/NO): NO